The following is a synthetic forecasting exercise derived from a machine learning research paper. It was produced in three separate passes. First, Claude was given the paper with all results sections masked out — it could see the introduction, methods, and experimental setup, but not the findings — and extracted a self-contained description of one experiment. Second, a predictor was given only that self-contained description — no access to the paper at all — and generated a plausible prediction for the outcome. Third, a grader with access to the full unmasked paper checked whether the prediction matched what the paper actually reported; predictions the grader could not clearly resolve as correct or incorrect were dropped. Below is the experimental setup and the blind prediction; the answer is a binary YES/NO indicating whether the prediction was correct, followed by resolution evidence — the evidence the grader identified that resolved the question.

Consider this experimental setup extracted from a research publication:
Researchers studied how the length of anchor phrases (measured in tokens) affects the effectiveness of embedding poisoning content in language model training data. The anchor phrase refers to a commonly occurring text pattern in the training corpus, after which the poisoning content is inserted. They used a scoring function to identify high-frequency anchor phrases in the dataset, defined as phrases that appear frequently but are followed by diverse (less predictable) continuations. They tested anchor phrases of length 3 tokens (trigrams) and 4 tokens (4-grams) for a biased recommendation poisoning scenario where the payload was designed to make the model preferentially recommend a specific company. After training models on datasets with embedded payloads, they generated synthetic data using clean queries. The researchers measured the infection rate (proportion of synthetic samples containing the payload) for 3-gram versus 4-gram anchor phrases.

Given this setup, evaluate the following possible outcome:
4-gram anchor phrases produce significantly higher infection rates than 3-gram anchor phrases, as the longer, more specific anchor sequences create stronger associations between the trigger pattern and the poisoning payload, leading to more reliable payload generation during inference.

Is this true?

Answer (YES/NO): YES